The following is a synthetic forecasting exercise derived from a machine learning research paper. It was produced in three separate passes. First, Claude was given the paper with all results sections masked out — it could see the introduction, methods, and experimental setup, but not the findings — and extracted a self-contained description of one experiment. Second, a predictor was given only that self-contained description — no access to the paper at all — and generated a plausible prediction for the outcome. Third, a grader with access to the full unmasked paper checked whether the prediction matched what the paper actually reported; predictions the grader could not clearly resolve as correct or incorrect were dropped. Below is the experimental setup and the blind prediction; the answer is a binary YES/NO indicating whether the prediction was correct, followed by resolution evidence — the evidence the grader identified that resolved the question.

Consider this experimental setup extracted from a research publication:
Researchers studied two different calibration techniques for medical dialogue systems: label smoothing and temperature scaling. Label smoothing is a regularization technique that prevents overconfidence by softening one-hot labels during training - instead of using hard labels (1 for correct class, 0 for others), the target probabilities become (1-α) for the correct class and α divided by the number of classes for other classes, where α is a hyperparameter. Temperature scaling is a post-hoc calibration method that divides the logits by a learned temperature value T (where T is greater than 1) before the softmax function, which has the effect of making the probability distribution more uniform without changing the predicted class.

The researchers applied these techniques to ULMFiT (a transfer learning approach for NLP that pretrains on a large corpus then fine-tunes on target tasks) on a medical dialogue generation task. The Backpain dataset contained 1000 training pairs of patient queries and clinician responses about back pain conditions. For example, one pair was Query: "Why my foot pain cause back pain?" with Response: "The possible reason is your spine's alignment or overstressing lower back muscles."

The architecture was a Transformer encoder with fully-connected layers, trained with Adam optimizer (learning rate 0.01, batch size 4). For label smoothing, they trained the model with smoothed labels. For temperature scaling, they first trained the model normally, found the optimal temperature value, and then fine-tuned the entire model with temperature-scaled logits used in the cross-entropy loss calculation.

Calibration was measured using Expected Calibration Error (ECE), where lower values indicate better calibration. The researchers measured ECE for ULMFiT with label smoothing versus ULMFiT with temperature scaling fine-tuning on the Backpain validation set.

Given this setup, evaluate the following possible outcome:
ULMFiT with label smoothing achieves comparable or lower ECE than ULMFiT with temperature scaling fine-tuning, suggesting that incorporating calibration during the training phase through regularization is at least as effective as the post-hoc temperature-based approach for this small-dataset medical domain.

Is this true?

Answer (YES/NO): NO